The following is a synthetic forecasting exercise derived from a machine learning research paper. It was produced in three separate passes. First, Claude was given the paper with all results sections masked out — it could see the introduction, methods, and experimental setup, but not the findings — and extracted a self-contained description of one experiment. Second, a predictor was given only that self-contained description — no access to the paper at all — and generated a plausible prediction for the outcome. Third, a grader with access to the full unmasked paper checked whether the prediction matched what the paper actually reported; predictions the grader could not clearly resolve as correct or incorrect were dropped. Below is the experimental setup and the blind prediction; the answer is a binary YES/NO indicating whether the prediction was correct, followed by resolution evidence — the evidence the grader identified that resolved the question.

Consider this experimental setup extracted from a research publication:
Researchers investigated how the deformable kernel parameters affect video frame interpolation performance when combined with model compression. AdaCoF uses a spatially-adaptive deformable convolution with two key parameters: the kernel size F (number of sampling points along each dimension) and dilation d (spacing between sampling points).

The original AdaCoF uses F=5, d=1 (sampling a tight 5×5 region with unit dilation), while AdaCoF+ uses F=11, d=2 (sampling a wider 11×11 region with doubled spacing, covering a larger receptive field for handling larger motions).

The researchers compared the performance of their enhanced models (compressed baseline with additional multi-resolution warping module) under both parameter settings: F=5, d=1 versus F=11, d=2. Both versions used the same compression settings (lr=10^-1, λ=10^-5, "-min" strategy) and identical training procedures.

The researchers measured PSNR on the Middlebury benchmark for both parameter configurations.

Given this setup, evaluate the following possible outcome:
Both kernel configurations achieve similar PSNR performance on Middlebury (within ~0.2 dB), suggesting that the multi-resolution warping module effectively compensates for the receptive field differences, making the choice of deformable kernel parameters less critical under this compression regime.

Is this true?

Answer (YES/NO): NO